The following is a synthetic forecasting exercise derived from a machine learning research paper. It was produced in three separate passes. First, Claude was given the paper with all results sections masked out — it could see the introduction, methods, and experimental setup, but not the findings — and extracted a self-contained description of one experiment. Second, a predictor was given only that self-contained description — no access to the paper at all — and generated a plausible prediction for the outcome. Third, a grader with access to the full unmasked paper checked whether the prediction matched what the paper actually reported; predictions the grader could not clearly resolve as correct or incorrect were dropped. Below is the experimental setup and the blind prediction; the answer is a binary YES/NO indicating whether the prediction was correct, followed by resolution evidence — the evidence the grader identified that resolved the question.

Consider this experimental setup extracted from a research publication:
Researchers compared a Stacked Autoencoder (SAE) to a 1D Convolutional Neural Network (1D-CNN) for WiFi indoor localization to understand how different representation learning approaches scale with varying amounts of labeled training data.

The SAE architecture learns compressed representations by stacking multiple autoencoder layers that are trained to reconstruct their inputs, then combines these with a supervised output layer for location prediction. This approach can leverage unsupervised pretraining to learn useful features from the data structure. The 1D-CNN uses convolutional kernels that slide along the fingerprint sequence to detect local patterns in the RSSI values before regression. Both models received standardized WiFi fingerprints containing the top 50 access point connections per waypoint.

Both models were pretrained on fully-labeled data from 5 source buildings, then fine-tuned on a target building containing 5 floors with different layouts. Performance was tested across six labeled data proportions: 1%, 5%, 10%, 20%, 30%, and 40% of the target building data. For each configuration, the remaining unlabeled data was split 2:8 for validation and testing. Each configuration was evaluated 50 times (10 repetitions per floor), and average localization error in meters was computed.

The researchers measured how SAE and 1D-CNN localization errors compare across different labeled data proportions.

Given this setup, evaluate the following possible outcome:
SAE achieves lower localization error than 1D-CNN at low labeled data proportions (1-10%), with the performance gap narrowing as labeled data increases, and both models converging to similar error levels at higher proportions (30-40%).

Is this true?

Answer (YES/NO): NO